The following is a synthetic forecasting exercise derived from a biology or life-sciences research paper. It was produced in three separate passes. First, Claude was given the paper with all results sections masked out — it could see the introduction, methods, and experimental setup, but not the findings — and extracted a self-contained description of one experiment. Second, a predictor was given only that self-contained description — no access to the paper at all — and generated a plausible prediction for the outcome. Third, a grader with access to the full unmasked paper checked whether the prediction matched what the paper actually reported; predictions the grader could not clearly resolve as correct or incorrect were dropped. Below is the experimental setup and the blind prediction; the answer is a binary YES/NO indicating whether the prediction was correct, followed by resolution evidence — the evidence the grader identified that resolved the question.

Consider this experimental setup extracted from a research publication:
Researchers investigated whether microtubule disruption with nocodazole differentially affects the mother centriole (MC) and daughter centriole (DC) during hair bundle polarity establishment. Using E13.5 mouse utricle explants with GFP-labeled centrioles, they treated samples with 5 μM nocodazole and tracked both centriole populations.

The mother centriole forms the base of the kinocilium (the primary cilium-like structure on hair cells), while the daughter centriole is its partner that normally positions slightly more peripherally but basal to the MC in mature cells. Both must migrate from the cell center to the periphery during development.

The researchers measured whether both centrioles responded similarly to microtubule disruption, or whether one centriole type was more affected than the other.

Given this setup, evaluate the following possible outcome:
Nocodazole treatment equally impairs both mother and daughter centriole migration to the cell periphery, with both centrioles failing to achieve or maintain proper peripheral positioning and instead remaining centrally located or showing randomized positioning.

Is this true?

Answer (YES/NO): NO